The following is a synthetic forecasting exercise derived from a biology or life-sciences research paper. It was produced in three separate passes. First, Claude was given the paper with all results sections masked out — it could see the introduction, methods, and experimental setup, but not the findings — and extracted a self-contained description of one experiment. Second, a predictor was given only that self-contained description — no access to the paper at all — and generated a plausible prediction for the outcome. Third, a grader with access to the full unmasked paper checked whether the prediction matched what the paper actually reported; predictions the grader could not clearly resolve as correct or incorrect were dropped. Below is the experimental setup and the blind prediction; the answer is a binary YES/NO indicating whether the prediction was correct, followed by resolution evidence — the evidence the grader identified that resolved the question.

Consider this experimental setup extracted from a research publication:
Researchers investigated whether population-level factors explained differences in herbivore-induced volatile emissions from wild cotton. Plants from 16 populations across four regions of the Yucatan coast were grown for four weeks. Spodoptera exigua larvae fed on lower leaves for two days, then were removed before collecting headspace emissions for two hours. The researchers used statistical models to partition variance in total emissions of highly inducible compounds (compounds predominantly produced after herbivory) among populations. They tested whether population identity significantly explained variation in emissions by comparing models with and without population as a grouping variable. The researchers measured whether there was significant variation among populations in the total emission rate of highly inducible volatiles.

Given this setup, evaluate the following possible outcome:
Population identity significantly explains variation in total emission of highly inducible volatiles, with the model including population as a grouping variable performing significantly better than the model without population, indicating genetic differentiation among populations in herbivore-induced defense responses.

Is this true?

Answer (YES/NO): NO